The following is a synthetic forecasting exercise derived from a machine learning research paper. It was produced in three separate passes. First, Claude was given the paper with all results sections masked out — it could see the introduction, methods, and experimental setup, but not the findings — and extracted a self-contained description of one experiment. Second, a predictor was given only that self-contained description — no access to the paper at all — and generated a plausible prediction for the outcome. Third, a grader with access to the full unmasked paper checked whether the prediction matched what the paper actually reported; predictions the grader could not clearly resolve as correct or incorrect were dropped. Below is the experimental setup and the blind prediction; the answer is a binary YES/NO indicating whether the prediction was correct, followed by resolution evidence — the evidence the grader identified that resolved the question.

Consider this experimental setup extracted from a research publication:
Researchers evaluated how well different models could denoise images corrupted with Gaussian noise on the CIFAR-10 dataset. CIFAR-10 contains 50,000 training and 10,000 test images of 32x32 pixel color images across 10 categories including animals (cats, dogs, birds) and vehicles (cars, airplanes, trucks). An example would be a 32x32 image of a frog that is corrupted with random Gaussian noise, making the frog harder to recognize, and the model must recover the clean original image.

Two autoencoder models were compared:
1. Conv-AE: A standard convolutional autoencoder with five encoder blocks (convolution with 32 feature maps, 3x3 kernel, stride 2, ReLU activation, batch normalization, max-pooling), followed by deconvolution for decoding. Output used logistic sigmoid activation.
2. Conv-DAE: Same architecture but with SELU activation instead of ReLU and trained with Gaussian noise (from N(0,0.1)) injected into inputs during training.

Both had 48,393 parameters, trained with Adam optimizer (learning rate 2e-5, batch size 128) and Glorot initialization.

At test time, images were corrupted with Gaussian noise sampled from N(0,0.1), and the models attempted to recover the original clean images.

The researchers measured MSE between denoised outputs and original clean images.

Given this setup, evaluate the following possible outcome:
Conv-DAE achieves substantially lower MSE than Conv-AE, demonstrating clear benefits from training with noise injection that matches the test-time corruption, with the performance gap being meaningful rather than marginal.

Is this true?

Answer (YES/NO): YES